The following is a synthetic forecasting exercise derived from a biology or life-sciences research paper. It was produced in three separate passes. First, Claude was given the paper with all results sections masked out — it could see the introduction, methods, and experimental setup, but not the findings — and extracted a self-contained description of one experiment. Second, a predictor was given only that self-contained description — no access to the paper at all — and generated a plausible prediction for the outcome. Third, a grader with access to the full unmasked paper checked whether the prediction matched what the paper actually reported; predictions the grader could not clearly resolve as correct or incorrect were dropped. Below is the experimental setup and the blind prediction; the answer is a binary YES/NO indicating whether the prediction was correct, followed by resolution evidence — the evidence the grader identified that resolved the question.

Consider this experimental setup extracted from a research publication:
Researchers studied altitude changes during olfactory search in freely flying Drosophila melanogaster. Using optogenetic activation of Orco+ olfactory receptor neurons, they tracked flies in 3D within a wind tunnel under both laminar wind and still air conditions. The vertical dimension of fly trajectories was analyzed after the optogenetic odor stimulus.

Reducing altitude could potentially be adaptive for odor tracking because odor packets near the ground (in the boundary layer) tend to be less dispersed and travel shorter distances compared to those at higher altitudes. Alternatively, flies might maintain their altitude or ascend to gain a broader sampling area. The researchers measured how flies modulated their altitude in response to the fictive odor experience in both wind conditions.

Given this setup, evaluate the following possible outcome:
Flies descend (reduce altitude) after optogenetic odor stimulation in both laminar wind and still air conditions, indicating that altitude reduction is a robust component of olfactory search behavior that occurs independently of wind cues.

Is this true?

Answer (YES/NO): YES